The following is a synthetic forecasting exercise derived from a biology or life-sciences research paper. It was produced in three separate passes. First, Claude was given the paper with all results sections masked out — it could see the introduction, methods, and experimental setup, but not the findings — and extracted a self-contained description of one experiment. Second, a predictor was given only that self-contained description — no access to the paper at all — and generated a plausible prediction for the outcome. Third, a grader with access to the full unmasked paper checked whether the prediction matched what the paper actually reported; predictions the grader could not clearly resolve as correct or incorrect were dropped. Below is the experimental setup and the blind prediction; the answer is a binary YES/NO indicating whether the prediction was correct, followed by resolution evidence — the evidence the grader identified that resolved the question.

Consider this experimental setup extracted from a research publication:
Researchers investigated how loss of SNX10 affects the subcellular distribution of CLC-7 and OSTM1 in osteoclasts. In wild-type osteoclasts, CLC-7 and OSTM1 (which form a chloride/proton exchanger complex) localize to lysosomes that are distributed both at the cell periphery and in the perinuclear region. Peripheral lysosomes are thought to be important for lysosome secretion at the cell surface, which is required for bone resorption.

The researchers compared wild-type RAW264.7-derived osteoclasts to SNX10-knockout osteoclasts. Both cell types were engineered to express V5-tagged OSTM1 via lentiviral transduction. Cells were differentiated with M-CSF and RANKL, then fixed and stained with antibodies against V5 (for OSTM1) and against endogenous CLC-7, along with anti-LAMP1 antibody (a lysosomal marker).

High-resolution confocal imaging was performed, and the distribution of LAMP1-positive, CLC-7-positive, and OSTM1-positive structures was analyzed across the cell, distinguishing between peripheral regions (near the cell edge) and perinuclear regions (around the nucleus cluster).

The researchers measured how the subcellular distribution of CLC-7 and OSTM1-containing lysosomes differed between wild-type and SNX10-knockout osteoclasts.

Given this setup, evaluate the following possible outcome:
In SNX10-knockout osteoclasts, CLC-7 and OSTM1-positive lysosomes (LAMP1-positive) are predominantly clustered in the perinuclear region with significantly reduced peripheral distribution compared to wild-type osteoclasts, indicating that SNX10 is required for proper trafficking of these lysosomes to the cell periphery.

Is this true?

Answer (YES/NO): YES